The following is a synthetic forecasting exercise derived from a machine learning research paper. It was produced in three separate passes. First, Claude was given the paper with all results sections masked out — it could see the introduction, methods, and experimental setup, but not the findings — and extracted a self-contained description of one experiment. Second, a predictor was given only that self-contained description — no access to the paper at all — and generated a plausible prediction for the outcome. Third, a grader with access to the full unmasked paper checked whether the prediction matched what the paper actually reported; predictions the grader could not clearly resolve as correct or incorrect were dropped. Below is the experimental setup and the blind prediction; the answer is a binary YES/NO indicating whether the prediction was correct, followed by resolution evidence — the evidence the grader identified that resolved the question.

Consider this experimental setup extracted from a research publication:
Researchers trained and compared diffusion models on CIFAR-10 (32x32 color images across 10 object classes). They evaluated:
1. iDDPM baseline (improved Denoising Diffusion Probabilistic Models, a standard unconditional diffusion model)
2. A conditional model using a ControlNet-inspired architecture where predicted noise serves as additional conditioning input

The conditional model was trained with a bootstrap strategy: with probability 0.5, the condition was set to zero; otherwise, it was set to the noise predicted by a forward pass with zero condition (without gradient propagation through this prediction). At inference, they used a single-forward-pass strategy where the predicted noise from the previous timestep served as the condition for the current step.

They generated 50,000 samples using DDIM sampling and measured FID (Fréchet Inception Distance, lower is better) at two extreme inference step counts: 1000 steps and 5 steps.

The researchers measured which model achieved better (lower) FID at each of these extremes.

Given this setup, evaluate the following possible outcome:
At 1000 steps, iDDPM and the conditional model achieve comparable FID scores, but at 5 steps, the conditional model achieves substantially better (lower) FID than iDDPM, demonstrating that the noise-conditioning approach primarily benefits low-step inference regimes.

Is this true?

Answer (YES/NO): NO